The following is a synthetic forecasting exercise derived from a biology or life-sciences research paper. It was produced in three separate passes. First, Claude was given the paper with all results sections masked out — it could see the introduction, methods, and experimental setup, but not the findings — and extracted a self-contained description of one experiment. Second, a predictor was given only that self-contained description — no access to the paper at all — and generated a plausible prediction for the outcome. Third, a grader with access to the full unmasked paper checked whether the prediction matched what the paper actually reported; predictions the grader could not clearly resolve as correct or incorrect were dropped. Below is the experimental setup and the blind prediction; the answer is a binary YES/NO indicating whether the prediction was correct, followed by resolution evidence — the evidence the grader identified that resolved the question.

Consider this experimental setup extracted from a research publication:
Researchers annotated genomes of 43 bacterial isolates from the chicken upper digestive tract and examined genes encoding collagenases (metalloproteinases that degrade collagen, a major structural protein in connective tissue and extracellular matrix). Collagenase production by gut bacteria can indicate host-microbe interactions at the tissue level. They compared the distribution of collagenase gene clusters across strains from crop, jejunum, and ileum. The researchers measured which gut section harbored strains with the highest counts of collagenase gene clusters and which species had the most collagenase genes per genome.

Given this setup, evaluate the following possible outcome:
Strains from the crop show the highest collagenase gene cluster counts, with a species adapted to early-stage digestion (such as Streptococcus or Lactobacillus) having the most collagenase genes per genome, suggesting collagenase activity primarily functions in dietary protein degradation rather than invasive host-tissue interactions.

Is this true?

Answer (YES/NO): NO